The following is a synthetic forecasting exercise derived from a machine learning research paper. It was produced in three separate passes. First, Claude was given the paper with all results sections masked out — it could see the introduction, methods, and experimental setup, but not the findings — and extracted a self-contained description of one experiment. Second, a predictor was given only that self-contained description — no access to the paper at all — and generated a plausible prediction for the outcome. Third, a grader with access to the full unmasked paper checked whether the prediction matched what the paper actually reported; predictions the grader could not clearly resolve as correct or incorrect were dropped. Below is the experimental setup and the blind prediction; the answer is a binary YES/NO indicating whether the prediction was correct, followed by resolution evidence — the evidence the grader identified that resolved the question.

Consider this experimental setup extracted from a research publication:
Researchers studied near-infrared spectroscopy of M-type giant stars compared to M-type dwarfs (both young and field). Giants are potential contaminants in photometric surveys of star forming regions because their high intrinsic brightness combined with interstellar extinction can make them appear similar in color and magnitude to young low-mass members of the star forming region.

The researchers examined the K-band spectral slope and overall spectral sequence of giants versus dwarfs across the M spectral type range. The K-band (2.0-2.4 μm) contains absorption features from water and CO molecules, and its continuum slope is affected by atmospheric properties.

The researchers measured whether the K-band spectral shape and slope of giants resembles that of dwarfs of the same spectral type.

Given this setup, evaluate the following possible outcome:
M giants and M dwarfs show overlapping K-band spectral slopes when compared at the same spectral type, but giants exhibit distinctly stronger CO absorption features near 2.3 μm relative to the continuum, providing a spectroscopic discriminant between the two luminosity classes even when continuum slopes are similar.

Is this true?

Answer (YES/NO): NO